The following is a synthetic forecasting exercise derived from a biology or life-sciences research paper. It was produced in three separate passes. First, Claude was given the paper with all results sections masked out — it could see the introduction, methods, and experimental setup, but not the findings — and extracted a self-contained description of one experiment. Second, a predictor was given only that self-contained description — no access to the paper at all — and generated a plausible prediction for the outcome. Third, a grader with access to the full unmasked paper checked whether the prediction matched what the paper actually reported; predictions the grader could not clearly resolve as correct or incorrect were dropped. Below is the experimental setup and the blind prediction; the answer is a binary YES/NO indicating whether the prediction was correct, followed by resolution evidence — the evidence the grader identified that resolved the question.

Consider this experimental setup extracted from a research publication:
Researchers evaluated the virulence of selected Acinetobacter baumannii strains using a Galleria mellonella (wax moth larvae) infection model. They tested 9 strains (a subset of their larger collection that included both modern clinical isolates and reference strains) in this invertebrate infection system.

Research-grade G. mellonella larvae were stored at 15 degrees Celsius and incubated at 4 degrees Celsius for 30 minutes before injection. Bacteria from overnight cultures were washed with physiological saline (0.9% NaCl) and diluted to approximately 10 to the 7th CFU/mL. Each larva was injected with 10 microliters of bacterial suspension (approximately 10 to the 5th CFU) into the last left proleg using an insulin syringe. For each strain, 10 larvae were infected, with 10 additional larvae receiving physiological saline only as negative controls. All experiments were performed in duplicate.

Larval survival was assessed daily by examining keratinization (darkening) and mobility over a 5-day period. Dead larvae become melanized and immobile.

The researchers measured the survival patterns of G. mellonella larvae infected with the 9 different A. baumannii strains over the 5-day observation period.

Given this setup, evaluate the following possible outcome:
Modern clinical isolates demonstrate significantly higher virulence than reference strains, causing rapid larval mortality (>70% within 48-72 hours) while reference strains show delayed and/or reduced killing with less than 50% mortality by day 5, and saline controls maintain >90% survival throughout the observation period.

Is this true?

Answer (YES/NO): NO